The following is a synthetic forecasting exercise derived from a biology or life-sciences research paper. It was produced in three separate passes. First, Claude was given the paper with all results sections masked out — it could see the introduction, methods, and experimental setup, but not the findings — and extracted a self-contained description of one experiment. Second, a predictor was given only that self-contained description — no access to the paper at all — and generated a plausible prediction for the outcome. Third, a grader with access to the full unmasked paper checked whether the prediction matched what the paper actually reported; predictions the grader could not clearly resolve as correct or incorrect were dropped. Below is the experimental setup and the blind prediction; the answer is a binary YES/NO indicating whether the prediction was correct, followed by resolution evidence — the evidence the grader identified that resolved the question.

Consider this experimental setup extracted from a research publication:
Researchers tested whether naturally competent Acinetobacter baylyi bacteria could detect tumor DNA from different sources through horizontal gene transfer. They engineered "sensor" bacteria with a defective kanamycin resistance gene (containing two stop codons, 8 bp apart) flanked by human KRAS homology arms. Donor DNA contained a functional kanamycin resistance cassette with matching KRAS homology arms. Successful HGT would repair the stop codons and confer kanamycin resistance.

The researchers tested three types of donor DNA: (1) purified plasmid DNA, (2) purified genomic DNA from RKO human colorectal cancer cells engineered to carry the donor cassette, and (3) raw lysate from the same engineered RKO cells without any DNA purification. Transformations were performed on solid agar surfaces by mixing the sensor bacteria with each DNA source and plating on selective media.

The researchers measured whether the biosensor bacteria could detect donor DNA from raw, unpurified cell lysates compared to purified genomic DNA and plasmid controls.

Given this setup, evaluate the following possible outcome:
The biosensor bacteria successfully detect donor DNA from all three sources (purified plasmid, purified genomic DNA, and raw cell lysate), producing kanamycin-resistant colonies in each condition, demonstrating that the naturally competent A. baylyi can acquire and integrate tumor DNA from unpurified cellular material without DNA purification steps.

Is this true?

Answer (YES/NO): YES